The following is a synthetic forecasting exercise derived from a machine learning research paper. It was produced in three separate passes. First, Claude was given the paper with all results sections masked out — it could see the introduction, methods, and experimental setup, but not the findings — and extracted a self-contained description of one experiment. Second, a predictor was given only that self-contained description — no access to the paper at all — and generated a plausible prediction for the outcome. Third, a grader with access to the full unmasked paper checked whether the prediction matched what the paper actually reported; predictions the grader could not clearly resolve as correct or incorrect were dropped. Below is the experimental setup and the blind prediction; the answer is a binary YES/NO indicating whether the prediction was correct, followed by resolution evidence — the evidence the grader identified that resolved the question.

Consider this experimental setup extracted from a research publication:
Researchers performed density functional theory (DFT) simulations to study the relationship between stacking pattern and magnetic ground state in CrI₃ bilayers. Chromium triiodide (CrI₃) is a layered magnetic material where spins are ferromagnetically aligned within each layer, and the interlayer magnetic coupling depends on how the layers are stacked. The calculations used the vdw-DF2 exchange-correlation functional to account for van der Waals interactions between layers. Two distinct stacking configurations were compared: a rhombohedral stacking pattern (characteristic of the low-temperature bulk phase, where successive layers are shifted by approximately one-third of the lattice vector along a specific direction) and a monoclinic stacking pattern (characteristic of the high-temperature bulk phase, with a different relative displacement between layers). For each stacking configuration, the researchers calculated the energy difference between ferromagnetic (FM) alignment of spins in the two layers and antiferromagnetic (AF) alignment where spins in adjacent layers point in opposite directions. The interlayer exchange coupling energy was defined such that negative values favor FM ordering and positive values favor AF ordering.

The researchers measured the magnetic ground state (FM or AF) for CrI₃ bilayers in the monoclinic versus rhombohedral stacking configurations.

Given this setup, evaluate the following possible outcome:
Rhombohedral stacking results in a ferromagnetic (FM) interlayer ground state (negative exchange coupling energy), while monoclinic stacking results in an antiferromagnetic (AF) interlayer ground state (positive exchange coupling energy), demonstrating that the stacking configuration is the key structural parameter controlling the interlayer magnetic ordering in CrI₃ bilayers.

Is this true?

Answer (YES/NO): YES